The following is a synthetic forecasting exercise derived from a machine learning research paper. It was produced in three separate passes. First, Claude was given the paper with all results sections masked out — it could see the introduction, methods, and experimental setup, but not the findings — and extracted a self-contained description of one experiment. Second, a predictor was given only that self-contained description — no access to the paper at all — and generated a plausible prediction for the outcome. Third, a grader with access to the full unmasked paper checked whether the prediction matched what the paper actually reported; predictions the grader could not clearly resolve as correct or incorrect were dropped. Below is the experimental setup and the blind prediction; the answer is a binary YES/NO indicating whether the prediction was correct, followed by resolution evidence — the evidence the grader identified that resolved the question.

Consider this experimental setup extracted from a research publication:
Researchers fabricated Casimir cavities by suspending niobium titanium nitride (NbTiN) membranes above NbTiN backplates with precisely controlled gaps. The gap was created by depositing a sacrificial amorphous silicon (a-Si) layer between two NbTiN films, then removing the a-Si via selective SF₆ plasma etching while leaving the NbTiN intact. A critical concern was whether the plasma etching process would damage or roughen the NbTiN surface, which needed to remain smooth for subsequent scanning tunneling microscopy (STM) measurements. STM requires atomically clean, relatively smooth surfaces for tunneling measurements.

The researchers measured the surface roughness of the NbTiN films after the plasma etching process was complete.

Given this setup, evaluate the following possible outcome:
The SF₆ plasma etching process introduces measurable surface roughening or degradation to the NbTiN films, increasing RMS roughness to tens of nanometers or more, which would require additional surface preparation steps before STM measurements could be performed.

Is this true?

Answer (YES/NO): NO